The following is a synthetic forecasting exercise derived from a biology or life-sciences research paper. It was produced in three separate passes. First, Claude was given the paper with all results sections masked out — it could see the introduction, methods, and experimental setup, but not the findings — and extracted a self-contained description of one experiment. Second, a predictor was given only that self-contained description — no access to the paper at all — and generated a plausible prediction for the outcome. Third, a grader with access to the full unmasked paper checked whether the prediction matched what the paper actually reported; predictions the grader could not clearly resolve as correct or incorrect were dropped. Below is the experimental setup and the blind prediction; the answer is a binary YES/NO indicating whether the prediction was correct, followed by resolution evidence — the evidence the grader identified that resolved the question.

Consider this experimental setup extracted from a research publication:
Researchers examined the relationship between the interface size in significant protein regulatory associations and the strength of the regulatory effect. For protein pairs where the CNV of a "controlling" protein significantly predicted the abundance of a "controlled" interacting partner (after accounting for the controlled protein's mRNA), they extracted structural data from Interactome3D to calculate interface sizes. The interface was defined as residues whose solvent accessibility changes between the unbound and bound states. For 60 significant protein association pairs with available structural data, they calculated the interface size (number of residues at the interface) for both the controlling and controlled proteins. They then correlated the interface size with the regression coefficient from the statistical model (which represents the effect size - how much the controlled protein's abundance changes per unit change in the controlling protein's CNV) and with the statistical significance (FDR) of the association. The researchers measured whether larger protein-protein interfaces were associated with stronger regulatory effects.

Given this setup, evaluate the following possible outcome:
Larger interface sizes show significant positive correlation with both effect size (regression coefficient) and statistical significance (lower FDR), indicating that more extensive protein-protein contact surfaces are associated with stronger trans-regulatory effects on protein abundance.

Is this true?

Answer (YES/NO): YES